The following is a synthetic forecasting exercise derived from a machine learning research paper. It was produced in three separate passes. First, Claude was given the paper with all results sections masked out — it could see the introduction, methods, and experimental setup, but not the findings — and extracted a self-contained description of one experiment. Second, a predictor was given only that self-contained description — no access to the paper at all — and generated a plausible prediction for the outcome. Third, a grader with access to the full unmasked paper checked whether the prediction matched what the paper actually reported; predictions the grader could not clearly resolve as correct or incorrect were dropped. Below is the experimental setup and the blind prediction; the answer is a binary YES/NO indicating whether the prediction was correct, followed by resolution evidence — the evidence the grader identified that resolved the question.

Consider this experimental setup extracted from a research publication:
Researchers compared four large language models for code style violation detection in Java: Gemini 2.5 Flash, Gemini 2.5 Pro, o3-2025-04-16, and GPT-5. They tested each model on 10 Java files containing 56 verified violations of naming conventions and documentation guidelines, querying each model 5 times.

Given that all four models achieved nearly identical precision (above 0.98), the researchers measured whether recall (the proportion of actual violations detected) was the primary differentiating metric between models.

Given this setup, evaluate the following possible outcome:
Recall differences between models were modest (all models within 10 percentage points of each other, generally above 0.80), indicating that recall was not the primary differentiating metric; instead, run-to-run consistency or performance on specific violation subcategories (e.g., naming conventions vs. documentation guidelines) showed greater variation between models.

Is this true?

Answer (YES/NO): NO